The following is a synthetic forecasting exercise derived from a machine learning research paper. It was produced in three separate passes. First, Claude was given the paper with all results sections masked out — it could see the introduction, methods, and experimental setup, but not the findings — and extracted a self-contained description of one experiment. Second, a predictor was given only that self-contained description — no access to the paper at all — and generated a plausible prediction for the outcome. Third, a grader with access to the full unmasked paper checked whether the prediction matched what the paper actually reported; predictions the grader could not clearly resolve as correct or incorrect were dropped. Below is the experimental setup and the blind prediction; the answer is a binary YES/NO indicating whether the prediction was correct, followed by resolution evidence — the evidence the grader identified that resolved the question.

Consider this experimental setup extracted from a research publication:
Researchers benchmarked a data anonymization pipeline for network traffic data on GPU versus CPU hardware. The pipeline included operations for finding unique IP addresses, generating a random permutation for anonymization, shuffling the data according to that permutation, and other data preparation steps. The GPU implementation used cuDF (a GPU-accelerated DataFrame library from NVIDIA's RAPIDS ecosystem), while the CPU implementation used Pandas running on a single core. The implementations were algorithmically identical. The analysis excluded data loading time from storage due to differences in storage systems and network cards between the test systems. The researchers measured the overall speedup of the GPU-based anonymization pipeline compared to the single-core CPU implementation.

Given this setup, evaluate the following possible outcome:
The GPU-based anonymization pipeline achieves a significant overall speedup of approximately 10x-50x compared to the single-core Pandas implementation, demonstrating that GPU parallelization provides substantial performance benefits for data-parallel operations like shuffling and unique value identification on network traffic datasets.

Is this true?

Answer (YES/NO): NO